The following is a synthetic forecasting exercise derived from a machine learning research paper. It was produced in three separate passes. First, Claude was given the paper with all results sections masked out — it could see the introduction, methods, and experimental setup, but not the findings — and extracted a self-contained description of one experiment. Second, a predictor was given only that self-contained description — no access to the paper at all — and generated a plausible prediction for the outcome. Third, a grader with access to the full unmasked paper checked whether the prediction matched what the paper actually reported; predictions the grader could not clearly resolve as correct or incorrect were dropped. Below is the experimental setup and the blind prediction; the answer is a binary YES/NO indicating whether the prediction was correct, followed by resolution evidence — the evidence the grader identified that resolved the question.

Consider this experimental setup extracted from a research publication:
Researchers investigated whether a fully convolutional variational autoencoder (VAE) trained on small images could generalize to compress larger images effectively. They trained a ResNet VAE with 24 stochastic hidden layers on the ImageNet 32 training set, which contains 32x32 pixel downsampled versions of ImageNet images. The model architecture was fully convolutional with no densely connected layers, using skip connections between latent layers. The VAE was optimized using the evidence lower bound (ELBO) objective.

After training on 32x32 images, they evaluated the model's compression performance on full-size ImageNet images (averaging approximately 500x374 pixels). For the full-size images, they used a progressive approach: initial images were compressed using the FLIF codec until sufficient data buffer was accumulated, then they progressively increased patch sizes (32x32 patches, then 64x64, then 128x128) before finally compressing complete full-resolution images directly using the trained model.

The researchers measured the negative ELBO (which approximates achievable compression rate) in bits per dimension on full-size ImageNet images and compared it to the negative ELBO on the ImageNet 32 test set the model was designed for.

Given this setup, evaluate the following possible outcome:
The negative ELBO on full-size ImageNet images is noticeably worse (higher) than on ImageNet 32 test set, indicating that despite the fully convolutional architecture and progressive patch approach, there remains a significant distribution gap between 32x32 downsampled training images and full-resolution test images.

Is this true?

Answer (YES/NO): NO